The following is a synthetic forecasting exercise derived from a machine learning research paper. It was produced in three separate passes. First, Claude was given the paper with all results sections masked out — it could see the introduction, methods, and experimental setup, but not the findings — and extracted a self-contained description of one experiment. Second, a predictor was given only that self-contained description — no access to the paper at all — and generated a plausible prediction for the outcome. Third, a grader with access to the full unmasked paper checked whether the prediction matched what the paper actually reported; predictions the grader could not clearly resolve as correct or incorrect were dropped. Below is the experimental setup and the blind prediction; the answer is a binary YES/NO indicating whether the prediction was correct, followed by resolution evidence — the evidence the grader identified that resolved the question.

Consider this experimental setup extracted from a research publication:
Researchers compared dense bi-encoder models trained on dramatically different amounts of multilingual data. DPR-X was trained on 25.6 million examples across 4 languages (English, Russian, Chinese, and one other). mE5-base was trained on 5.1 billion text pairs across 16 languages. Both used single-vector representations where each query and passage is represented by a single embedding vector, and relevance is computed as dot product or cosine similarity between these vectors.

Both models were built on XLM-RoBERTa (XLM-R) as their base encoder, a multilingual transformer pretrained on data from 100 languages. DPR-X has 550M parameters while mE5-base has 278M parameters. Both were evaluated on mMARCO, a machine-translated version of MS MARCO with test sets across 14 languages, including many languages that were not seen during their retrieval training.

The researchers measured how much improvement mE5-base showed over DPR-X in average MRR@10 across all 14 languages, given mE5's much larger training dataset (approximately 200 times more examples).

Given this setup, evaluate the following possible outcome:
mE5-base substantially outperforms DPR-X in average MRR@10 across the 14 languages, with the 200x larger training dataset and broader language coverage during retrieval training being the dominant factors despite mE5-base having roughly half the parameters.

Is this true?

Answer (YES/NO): NO